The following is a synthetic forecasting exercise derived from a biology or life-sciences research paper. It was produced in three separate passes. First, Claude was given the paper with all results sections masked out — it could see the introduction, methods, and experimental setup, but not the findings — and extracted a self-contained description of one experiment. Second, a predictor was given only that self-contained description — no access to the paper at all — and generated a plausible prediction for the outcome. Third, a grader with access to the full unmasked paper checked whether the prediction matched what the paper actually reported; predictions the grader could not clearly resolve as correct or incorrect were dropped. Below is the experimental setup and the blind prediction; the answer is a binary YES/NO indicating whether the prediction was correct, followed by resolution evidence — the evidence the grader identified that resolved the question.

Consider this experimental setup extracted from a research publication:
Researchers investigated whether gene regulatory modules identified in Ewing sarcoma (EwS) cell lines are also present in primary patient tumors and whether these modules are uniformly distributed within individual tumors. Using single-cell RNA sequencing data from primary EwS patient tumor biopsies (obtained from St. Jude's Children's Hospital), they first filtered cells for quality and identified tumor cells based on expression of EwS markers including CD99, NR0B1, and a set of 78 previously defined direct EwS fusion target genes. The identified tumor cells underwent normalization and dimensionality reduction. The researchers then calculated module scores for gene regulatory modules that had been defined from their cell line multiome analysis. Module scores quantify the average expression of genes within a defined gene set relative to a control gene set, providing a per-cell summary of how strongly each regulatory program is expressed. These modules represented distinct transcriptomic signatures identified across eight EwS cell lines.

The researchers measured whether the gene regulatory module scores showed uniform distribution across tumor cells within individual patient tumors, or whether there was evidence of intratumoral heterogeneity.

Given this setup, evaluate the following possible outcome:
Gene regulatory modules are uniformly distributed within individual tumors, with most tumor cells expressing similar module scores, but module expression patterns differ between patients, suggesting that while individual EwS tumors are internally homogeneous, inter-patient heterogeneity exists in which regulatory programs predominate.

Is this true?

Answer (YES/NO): NO